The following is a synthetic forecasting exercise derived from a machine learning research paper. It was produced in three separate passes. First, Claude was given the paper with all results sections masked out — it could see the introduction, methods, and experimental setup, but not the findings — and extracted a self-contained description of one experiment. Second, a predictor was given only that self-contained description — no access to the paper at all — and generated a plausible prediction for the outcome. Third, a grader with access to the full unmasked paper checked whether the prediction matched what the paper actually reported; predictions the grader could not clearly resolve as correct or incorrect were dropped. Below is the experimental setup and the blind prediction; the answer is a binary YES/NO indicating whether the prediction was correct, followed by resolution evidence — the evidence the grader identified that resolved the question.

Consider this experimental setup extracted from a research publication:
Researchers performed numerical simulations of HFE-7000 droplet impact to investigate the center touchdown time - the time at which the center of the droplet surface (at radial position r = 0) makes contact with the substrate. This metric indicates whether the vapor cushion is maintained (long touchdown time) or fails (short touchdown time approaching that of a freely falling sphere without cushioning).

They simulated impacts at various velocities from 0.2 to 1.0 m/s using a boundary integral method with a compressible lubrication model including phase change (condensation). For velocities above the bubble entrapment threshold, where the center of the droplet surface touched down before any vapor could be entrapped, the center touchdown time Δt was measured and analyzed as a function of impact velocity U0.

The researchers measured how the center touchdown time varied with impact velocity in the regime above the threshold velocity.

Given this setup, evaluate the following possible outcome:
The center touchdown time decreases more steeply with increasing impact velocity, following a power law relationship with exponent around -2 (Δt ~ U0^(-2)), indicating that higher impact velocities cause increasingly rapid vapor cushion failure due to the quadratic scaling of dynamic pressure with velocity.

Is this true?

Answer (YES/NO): NO